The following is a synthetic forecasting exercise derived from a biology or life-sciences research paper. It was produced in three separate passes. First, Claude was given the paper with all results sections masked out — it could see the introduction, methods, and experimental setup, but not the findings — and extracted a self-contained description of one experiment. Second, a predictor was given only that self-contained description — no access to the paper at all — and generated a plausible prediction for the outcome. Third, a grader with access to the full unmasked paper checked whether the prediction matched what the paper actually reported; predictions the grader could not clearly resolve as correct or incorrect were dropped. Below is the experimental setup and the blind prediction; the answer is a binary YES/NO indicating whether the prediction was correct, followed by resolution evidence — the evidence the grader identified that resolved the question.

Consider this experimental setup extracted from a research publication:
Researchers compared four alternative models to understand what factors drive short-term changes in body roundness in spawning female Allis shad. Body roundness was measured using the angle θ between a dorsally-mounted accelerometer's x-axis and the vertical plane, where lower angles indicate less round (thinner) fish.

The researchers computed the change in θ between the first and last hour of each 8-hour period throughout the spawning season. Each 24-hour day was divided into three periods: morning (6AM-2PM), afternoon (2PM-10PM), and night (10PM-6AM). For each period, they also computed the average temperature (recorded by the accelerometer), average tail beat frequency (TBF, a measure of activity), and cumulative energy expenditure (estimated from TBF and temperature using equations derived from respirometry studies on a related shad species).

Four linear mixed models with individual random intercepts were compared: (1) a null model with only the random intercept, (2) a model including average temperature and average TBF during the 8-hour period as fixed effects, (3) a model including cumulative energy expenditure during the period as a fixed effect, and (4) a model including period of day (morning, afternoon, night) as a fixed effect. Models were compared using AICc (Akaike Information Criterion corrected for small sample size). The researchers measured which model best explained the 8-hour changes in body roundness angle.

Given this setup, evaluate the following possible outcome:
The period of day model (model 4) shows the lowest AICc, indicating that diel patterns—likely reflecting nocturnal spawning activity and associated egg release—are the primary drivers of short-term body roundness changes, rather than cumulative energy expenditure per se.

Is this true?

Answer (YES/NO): YES